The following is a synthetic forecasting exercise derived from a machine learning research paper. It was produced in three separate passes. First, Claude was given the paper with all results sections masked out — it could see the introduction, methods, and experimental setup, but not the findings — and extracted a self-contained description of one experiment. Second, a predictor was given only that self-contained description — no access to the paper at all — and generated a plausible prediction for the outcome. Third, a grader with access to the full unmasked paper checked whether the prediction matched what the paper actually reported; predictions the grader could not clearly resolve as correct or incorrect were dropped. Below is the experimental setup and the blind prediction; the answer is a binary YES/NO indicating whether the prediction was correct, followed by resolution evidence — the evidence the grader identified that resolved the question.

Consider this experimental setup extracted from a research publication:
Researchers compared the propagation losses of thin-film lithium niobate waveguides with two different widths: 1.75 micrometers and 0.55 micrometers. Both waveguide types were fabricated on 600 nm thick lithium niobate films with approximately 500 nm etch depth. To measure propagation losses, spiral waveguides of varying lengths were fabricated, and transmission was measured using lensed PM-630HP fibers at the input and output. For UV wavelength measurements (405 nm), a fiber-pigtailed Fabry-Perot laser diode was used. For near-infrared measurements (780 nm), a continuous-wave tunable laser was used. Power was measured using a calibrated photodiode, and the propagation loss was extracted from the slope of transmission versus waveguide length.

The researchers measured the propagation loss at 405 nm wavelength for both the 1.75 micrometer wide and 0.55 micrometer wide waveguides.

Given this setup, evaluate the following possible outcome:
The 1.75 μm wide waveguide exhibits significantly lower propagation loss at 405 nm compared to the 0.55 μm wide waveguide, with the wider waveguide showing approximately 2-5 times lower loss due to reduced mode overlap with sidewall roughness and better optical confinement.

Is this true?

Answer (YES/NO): YES